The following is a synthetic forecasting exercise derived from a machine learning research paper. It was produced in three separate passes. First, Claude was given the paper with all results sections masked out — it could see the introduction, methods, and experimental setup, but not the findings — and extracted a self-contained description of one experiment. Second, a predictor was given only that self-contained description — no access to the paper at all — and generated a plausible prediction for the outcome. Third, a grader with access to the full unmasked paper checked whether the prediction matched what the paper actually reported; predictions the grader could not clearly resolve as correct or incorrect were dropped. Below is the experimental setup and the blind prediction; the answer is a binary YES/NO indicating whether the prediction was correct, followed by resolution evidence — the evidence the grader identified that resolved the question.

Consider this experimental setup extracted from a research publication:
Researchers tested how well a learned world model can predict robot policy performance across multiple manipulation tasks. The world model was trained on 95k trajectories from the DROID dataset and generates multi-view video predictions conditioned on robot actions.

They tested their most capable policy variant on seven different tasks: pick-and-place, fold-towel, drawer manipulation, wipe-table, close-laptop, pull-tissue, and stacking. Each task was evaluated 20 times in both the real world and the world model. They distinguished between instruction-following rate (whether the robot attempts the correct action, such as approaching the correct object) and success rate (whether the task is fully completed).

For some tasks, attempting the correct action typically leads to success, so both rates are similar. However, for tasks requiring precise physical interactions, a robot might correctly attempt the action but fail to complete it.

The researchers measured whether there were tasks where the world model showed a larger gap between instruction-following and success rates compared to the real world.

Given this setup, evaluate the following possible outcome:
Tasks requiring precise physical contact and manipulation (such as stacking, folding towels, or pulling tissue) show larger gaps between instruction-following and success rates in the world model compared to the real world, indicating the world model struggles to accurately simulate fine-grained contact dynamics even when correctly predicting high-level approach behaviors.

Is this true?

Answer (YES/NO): NO